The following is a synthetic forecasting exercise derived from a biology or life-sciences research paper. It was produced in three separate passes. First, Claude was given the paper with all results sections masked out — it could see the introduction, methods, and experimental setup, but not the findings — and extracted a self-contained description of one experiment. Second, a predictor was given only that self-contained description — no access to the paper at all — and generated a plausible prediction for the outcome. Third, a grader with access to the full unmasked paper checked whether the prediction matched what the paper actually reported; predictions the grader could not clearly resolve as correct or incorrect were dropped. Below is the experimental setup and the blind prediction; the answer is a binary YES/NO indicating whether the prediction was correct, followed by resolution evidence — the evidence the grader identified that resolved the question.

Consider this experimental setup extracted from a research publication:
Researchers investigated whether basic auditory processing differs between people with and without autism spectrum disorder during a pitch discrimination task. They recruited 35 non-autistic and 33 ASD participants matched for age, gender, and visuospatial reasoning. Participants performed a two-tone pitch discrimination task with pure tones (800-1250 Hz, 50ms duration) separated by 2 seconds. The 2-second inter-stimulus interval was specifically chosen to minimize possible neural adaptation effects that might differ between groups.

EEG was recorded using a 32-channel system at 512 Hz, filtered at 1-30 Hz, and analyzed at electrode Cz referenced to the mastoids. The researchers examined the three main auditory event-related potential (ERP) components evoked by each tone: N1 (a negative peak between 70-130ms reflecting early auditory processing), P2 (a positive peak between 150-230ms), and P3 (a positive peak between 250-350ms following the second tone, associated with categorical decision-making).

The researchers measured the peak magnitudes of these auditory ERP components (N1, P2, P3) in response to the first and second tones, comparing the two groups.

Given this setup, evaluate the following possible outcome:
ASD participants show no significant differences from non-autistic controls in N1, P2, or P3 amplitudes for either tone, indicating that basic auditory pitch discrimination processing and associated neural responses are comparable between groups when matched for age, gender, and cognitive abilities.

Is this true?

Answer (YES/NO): YES